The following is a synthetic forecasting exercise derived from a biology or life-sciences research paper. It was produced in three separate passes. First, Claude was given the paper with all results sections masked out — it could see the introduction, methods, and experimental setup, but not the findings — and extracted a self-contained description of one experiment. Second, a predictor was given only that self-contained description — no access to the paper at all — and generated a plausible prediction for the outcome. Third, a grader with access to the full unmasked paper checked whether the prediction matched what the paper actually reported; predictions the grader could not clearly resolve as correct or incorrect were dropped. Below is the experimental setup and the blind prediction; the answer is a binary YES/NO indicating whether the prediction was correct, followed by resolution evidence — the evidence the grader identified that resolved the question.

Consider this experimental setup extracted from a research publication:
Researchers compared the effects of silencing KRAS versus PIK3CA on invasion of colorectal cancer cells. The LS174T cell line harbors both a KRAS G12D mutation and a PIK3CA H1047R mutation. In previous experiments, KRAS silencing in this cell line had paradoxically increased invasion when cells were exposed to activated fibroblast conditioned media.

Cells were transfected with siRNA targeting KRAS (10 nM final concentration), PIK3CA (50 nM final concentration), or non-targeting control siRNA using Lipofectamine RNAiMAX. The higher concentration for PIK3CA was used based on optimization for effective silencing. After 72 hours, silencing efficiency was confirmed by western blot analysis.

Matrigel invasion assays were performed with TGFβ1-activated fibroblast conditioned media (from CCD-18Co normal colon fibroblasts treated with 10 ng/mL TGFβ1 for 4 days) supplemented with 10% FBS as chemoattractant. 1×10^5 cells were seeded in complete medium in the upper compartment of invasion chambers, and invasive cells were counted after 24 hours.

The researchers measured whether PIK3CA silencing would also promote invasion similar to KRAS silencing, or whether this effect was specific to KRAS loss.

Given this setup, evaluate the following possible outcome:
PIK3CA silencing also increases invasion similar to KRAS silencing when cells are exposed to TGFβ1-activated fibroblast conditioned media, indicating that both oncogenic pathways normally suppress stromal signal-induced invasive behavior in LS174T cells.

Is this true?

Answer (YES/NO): NO